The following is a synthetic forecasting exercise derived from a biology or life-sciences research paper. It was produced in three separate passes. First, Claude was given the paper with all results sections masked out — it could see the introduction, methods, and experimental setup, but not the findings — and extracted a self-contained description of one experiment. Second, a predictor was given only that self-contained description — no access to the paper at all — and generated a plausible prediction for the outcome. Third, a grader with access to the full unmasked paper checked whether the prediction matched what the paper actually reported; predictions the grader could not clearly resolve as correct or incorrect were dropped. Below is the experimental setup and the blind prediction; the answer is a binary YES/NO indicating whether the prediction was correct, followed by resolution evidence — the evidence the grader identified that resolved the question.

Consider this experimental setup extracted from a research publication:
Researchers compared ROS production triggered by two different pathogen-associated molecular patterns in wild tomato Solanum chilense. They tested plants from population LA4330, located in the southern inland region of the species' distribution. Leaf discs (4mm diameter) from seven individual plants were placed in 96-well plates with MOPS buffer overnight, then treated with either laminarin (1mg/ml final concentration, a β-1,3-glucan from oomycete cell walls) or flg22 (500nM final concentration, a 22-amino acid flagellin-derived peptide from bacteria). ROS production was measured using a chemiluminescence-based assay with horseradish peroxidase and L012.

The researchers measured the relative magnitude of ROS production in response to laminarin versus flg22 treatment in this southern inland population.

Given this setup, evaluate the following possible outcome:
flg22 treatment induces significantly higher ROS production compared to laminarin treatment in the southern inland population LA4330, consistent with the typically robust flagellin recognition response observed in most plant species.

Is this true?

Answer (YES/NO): NO